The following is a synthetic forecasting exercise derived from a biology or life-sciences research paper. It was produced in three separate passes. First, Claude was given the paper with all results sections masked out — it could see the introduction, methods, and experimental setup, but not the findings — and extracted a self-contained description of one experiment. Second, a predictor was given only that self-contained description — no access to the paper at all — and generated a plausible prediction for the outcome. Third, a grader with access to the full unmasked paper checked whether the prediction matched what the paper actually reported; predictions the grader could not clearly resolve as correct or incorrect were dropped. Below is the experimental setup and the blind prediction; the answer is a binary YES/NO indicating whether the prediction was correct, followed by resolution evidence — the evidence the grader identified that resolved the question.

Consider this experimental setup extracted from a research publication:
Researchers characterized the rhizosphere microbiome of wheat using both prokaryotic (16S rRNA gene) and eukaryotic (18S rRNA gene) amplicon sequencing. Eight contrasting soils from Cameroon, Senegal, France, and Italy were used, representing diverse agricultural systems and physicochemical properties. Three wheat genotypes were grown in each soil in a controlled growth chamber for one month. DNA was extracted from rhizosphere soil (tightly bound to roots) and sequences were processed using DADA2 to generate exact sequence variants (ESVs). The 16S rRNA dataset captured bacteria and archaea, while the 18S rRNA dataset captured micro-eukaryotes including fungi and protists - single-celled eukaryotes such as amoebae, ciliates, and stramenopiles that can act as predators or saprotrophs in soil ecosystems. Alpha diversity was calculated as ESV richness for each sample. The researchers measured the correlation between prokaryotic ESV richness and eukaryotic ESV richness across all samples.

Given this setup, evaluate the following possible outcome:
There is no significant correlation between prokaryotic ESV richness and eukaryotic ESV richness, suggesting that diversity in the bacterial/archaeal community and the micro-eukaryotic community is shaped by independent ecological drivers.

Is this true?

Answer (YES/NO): NO